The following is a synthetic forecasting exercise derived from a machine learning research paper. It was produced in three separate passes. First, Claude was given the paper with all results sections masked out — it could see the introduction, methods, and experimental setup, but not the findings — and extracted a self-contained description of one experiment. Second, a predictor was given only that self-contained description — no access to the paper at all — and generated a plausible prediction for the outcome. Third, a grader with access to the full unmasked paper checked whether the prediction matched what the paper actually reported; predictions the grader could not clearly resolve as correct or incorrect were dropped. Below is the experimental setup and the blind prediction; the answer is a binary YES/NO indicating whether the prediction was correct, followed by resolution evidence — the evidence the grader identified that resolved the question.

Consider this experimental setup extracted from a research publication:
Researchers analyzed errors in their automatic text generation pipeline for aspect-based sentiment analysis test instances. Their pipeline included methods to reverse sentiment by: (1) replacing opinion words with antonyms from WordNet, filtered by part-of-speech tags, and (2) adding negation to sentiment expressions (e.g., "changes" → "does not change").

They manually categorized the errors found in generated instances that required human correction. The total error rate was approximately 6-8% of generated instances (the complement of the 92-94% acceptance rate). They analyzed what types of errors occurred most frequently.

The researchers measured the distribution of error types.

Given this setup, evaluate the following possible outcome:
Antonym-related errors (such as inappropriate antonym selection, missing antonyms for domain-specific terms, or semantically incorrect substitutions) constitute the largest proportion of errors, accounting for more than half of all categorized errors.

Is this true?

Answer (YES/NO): NO